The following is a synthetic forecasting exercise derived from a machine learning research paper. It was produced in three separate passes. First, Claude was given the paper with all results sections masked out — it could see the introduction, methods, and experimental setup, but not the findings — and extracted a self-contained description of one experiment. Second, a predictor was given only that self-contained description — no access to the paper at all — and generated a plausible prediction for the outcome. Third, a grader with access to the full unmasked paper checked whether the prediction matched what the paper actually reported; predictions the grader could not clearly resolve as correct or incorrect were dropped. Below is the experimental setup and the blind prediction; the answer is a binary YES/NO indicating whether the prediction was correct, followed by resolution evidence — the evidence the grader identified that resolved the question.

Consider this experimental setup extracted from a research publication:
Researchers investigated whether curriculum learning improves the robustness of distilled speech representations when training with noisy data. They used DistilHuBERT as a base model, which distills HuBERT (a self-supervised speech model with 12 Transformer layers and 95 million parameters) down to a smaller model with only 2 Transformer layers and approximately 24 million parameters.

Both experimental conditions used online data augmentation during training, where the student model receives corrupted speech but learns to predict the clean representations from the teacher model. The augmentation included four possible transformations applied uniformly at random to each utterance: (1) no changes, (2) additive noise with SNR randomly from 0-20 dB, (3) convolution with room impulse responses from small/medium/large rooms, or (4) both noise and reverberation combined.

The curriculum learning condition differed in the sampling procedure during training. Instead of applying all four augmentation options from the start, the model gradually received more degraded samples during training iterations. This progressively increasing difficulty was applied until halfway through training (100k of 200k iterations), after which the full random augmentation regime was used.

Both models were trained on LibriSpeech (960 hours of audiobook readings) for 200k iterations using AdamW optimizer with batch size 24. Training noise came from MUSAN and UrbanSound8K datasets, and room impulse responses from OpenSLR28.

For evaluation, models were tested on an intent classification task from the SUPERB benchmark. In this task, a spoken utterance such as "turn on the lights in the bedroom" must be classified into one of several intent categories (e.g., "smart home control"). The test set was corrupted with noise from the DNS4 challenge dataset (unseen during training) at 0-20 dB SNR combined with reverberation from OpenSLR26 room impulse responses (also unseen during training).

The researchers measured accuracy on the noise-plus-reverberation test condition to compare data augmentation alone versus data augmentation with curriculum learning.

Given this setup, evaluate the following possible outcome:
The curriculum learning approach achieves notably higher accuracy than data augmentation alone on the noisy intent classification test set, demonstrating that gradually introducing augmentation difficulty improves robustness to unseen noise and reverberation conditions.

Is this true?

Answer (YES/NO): NO